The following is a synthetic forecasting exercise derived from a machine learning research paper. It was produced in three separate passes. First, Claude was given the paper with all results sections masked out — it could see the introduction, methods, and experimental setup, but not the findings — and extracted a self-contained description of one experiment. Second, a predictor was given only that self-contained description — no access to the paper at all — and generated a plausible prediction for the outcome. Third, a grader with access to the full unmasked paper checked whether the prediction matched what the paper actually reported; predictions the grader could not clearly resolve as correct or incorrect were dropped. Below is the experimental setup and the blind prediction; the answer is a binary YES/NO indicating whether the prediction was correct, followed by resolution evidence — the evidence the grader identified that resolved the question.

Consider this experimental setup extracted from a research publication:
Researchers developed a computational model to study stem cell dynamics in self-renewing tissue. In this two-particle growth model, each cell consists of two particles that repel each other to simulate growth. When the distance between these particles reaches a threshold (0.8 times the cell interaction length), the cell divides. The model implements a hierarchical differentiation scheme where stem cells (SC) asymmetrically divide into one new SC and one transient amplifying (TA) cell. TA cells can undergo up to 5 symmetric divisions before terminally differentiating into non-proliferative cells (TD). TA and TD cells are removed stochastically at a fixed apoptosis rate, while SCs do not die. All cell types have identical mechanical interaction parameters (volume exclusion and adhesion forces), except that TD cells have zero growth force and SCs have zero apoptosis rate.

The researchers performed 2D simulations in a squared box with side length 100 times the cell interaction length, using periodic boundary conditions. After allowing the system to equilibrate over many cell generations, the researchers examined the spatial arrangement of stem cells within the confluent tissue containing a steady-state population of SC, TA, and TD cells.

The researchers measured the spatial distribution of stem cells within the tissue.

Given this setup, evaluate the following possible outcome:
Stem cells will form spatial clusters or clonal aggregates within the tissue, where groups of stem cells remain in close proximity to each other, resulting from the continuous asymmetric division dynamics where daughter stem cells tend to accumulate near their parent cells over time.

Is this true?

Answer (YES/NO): NO